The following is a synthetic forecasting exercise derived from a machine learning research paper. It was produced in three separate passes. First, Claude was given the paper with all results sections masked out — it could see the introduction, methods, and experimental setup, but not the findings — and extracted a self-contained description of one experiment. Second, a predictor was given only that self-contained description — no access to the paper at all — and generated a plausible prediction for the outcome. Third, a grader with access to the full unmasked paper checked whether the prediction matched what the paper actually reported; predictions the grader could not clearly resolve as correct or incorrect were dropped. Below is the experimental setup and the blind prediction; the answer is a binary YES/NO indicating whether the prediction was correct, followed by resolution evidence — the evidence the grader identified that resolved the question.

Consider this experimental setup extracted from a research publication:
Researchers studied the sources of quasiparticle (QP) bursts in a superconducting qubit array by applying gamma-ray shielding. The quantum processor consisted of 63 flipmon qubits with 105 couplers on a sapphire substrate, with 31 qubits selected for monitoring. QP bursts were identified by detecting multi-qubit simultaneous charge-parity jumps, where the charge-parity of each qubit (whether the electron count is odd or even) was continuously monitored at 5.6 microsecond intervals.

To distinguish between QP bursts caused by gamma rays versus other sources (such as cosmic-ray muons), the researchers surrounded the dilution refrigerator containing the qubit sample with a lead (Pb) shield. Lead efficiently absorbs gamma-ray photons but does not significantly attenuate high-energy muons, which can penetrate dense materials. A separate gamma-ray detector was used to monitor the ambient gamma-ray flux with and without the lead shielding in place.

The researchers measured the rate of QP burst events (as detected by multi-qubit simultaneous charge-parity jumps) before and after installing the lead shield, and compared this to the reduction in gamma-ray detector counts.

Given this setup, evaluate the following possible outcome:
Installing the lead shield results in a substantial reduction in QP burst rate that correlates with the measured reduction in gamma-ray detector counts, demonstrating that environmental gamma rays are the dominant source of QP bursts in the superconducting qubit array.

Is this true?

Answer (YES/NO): YES